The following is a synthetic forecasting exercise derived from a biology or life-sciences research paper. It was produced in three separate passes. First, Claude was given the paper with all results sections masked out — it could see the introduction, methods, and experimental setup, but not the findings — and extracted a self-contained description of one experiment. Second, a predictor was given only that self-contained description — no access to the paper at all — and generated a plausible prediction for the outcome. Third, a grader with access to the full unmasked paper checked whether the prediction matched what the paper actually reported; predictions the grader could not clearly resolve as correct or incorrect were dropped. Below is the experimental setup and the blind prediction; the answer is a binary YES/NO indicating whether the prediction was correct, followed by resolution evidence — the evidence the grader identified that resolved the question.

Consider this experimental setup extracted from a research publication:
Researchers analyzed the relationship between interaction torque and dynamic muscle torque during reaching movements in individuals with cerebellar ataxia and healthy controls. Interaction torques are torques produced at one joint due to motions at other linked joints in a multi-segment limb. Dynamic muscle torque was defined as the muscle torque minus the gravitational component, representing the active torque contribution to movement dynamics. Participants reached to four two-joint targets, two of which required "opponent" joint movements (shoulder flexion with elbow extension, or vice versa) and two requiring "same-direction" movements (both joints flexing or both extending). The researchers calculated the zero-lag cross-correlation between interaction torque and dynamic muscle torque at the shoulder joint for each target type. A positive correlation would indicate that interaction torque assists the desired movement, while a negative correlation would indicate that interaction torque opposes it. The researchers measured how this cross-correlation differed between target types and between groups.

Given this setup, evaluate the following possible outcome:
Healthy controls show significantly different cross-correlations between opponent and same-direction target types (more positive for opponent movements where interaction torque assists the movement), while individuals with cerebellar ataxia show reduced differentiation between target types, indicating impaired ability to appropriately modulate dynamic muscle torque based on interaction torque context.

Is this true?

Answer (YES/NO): NO